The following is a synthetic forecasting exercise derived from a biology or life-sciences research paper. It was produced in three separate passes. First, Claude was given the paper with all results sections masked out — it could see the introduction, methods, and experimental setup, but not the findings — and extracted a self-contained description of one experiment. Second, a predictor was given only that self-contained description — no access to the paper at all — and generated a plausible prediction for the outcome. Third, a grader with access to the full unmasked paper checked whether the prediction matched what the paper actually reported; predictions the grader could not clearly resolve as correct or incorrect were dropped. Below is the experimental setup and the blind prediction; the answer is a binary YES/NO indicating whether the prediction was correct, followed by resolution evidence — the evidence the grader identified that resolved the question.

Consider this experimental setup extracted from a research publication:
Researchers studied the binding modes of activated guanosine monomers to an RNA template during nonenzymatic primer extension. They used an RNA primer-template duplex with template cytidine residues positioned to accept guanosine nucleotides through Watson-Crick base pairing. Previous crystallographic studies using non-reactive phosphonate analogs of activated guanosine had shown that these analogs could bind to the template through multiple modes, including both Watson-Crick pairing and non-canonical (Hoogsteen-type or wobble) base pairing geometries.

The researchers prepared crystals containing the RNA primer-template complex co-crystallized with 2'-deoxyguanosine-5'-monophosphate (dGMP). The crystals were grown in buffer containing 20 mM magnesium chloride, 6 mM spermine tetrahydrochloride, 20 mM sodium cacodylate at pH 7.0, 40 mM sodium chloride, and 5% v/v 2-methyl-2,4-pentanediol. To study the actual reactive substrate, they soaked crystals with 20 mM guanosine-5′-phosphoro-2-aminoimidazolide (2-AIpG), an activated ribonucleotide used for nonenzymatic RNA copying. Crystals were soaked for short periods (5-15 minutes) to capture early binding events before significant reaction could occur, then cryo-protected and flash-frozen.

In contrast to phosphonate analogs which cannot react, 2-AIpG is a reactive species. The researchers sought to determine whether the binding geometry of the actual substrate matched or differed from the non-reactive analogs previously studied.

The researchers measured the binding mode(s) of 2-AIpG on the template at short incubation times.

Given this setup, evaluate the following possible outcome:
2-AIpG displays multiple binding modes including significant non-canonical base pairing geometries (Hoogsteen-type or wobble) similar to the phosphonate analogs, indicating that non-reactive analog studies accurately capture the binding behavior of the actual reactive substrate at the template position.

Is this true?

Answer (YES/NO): YES